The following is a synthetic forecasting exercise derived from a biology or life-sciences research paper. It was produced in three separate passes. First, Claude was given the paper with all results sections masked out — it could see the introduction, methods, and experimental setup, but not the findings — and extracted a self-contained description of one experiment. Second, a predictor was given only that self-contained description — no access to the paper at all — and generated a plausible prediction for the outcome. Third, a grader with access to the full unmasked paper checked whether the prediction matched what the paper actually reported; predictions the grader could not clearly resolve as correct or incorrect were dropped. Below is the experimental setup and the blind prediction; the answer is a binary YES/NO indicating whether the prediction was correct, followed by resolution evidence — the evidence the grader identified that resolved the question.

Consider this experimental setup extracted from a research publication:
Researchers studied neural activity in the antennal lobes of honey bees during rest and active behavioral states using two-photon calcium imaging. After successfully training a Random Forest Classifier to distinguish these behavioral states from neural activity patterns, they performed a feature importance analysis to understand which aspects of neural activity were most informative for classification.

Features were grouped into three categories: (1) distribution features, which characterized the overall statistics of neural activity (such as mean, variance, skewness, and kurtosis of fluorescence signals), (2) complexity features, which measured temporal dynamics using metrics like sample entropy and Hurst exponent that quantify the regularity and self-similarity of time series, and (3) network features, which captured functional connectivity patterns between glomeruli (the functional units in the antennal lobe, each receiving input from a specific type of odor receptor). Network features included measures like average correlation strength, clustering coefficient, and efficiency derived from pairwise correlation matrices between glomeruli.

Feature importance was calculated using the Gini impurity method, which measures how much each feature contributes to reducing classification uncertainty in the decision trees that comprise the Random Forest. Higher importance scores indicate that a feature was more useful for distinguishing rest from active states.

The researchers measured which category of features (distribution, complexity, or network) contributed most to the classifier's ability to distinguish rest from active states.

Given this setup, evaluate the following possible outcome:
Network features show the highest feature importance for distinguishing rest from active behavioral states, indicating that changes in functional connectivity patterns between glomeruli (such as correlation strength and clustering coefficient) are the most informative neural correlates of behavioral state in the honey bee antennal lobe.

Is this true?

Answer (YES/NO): YES